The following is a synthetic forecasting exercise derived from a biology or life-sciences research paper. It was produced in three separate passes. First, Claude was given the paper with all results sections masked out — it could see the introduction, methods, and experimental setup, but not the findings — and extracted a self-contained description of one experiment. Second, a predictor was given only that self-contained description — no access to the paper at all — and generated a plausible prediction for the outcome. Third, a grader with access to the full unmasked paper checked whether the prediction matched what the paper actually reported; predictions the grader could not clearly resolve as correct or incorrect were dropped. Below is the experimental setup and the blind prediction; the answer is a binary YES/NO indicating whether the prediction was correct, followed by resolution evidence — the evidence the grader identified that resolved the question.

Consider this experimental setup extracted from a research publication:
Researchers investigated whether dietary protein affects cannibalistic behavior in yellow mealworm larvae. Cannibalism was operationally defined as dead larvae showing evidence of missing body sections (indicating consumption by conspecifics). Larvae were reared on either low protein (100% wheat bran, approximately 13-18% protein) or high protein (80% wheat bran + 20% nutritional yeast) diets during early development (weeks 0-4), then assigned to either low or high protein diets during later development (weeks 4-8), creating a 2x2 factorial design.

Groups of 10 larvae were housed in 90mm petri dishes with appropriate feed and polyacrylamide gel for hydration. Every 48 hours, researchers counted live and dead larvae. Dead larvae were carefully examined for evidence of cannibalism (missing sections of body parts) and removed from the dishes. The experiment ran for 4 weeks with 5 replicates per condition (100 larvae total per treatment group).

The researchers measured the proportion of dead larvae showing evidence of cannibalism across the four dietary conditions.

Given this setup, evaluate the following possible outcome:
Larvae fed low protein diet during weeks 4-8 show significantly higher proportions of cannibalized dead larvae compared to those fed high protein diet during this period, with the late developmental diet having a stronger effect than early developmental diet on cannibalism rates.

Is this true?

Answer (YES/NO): NO